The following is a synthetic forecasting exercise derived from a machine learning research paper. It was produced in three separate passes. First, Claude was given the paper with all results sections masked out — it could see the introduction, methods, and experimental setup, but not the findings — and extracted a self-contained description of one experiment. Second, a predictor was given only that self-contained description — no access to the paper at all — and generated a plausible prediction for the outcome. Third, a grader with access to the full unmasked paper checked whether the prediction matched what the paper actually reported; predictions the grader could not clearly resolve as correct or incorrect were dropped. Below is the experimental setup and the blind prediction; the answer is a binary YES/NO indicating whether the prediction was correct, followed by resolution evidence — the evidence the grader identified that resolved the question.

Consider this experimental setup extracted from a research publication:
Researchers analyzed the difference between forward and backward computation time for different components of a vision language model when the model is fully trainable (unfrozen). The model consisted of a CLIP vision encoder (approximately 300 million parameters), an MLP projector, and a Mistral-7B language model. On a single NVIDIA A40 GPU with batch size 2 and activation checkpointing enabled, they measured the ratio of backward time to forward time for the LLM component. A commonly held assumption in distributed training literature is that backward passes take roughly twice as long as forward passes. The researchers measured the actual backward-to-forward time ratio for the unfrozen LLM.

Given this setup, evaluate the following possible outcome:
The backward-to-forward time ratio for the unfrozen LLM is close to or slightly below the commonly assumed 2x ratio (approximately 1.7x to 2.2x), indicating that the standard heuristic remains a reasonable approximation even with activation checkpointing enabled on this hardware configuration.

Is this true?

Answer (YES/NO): NO